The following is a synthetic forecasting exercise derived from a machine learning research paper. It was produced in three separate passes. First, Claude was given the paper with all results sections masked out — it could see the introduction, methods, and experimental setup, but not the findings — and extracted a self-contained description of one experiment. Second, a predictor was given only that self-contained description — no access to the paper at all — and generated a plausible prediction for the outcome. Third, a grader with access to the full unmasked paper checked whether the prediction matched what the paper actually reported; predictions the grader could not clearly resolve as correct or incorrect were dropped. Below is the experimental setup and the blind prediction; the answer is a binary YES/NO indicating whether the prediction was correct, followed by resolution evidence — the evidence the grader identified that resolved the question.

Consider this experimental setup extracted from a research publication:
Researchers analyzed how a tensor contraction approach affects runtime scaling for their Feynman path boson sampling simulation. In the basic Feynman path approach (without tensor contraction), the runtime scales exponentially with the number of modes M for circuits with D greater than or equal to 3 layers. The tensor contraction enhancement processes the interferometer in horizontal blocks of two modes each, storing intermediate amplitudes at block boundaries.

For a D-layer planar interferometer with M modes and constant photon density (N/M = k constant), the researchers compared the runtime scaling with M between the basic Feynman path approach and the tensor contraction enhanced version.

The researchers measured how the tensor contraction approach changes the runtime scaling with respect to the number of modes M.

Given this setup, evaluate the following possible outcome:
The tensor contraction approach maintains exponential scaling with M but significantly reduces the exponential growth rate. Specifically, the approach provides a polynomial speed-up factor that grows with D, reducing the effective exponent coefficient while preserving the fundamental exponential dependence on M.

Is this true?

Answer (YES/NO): NO